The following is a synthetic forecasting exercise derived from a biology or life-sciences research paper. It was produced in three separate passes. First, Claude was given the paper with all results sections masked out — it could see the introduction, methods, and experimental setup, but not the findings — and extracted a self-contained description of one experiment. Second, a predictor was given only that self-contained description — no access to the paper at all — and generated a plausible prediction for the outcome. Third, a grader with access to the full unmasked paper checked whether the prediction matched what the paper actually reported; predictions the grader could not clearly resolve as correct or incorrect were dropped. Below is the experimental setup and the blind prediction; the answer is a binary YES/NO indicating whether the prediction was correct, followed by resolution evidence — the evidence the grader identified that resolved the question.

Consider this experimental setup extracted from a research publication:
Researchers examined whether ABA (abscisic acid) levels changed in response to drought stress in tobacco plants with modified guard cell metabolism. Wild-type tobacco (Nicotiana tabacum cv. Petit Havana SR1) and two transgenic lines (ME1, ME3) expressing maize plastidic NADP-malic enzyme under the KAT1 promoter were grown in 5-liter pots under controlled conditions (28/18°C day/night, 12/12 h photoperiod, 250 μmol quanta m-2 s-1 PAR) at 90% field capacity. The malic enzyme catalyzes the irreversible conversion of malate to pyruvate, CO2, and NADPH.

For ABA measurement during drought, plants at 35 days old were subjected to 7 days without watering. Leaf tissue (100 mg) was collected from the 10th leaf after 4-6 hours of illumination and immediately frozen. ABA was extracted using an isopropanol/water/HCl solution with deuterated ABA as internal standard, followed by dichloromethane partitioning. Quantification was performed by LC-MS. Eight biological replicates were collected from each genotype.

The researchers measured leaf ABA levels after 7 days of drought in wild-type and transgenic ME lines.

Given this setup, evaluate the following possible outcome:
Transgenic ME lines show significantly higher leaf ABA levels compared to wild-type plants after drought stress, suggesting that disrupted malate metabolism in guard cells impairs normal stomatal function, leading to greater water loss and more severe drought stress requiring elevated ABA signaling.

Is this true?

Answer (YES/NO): NO